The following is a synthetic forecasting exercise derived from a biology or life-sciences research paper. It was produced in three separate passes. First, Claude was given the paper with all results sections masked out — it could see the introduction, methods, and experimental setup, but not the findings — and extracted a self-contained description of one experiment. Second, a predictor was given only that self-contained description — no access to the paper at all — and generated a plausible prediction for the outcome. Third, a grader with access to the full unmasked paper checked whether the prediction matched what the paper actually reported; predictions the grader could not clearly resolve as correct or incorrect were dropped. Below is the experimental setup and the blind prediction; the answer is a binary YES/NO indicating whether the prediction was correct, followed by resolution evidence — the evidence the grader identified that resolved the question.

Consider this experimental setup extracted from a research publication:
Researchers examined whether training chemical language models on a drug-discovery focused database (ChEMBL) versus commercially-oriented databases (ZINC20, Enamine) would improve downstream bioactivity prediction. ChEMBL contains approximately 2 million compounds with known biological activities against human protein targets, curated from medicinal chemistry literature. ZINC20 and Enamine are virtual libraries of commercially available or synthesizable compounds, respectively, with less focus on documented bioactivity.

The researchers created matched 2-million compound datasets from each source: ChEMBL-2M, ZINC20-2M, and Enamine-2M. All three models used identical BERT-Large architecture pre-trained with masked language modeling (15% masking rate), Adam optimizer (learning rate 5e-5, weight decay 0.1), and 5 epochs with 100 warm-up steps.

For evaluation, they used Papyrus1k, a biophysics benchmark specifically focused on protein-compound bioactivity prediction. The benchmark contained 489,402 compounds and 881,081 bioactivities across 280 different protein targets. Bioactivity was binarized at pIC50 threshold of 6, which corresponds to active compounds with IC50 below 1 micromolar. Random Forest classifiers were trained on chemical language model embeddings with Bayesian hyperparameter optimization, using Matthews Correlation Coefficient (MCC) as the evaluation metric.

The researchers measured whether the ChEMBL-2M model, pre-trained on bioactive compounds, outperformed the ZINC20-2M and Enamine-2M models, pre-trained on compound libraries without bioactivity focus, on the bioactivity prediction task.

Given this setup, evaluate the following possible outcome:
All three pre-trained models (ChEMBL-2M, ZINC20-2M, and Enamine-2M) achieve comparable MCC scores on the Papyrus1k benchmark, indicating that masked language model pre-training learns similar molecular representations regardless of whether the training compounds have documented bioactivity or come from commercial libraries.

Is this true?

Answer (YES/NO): NO